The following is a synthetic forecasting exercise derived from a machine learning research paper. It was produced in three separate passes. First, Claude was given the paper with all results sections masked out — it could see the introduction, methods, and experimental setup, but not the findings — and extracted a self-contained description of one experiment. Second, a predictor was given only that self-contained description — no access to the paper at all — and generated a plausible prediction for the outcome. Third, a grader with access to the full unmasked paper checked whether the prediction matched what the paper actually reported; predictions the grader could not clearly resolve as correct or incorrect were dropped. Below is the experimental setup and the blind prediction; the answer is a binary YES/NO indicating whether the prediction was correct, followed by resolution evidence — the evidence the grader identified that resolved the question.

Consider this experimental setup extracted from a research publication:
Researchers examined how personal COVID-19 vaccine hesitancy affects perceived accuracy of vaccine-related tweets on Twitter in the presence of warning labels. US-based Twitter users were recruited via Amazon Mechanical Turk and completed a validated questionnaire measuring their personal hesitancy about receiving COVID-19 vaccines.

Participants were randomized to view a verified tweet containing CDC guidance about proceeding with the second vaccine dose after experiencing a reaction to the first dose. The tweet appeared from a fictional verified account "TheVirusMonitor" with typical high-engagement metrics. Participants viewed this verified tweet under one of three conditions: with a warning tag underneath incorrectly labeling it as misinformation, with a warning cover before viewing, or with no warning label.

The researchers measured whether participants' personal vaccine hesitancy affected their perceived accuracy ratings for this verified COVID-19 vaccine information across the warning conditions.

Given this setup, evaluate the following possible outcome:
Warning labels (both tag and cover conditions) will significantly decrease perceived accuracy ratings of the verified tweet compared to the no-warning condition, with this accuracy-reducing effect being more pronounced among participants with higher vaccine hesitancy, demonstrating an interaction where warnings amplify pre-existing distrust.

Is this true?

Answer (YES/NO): NO